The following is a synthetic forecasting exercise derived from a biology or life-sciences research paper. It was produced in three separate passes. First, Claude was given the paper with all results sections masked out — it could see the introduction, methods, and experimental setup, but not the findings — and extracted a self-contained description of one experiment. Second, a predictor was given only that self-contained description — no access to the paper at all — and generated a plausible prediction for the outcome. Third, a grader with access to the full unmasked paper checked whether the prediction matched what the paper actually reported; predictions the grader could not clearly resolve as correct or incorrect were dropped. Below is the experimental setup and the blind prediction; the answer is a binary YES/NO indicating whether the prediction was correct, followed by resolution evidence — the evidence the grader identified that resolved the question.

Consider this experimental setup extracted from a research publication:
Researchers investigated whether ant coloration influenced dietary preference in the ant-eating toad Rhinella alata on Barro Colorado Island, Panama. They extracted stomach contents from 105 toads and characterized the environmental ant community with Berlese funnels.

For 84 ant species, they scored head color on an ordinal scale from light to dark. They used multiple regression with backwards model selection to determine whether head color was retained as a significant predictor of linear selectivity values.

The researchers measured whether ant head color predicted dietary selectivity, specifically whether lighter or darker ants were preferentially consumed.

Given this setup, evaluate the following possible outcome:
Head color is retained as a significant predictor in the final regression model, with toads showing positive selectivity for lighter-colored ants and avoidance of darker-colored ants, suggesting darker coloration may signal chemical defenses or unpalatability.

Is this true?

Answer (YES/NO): NO